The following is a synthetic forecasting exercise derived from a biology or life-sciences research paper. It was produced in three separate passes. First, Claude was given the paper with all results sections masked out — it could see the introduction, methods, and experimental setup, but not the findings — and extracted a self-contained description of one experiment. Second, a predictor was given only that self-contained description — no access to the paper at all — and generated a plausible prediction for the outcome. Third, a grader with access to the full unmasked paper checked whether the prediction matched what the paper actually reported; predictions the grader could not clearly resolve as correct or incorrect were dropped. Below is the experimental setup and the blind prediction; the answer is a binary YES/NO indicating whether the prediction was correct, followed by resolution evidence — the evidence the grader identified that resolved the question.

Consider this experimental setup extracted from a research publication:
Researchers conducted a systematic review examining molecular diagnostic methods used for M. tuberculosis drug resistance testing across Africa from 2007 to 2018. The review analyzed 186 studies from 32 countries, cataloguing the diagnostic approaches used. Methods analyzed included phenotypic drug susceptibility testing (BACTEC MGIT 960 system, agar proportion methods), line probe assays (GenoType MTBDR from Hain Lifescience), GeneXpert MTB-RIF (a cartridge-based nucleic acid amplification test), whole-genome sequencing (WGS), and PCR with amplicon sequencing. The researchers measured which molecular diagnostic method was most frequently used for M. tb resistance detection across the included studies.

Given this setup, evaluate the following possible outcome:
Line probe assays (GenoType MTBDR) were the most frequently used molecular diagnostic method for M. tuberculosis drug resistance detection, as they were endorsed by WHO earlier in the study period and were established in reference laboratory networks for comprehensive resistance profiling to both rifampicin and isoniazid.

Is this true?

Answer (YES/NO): YES